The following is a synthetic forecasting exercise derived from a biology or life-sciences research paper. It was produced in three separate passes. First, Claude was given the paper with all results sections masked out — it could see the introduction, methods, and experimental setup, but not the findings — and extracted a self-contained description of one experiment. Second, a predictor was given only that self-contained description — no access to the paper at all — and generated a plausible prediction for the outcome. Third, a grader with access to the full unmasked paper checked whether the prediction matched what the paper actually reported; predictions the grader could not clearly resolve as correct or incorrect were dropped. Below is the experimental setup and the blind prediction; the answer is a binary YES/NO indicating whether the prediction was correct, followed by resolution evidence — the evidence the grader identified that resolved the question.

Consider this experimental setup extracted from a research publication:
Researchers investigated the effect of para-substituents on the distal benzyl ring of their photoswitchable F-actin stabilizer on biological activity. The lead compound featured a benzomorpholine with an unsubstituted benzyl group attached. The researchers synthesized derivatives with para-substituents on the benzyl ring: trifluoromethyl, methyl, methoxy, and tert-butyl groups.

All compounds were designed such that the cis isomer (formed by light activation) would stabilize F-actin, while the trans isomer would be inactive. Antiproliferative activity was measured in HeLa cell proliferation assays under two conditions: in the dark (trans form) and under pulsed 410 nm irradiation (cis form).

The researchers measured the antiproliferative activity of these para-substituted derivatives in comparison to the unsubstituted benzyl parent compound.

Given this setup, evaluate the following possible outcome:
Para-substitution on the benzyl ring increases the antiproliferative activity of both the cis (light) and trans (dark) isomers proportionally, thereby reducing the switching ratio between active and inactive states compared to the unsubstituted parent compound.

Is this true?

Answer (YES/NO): NO